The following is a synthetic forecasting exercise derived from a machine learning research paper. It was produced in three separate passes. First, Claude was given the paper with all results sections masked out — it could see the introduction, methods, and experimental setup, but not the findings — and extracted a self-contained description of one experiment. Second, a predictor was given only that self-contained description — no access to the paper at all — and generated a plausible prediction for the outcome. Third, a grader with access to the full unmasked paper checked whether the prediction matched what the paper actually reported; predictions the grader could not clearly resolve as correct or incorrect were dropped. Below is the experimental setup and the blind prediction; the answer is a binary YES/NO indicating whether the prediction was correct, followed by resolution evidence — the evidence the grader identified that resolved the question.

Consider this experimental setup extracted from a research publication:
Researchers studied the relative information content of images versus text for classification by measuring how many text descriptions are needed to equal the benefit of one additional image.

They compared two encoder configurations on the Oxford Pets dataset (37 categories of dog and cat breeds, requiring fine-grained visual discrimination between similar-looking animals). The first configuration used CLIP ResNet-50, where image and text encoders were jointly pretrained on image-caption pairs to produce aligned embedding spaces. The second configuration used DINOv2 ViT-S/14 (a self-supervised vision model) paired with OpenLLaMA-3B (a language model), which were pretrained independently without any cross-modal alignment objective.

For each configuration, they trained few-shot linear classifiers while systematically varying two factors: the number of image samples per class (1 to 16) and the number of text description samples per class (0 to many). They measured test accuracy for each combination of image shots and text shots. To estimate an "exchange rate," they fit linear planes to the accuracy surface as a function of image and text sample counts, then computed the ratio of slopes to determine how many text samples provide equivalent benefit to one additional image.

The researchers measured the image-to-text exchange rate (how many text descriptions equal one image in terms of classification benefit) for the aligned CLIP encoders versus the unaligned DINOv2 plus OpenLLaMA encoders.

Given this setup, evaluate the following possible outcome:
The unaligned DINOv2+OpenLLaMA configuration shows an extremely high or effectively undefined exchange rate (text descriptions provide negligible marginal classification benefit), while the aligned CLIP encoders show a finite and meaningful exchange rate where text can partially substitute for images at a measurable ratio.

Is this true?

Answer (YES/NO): NO